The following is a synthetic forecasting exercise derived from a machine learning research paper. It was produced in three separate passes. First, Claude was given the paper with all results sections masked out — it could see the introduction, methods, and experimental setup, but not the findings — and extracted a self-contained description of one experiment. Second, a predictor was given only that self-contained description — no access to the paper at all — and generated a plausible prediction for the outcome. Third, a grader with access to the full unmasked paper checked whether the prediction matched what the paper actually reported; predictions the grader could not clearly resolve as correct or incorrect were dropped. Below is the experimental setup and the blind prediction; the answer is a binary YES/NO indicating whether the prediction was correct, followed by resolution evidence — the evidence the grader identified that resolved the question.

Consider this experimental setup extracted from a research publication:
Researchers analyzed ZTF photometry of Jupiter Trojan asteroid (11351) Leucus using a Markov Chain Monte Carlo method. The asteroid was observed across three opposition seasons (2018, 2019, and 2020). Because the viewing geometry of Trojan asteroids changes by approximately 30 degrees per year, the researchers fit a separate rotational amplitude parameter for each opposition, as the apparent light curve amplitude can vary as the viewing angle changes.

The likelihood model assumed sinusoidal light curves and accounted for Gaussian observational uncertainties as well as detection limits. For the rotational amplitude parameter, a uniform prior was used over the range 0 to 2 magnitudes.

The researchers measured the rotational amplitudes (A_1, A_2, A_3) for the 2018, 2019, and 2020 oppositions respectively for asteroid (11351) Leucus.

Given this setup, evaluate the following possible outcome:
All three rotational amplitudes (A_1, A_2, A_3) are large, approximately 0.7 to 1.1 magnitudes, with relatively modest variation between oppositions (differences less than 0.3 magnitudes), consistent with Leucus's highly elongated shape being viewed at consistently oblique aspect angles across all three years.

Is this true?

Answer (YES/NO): NO